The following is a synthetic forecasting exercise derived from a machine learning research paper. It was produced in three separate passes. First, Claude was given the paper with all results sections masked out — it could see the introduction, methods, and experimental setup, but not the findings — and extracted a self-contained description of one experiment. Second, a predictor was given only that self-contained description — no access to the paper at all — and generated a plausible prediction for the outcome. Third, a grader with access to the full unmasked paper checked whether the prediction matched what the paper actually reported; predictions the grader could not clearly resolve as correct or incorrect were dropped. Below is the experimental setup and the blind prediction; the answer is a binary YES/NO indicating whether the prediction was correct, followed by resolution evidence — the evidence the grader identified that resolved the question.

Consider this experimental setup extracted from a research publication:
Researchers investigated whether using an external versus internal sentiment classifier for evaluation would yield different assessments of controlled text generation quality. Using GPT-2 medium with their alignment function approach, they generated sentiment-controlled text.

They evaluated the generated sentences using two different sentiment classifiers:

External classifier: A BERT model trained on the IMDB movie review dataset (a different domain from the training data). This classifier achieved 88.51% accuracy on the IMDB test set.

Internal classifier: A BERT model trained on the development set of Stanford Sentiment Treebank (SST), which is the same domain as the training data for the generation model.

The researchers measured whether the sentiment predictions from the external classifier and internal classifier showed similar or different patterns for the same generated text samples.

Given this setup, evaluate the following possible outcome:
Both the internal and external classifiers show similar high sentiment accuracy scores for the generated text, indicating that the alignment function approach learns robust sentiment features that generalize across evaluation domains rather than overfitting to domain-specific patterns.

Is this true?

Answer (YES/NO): YES